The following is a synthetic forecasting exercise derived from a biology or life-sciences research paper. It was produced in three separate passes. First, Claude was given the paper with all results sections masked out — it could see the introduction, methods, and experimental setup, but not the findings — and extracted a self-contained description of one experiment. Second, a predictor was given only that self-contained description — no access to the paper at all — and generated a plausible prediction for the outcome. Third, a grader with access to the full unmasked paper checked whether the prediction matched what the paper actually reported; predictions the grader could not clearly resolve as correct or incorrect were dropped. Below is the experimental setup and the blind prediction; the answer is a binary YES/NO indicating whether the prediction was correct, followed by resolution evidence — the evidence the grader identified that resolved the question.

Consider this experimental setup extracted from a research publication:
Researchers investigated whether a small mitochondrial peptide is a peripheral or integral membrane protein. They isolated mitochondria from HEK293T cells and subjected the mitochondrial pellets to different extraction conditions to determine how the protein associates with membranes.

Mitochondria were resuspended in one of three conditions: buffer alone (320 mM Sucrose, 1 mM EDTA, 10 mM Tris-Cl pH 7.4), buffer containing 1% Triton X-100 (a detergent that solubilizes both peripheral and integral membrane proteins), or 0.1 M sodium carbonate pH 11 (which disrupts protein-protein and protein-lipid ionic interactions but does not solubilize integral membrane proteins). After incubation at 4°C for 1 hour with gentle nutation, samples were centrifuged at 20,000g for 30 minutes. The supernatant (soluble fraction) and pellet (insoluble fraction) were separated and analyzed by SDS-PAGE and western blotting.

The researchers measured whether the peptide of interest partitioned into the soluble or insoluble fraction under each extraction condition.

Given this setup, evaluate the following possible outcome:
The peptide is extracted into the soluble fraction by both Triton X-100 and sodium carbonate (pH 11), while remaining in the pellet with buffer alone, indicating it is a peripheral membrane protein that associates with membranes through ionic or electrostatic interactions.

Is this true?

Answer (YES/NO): NO